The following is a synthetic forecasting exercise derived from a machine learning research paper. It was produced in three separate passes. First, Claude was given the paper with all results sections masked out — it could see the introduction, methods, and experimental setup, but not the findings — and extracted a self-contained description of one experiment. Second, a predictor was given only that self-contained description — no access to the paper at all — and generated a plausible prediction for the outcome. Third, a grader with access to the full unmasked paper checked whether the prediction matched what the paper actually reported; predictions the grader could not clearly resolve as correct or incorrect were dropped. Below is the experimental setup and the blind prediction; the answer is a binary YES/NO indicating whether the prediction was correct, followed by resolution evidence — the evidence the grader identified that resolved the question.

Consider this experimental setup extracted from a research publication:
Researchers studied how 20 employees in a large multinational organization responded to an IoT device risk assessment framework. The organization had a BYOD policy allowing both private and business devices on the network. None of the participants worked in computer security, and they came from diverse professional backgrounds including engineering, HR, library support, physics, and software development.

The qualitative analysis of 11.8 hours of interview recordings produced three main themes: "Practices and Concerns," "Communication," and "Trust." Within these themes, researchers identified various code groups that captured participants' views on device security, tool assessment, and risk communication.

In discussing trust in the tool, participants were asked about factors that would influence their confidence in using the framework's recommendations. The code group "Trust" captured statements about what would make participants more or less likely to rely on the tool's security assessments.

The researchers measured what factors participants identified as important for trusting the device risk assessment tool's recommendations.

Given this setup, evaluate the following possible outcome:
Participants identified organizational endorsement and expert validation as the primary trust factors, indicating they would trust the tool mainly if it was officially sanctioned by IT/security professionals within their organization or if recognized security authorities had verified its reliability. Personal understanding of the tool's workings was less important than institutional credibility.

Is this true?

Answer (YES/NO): NO